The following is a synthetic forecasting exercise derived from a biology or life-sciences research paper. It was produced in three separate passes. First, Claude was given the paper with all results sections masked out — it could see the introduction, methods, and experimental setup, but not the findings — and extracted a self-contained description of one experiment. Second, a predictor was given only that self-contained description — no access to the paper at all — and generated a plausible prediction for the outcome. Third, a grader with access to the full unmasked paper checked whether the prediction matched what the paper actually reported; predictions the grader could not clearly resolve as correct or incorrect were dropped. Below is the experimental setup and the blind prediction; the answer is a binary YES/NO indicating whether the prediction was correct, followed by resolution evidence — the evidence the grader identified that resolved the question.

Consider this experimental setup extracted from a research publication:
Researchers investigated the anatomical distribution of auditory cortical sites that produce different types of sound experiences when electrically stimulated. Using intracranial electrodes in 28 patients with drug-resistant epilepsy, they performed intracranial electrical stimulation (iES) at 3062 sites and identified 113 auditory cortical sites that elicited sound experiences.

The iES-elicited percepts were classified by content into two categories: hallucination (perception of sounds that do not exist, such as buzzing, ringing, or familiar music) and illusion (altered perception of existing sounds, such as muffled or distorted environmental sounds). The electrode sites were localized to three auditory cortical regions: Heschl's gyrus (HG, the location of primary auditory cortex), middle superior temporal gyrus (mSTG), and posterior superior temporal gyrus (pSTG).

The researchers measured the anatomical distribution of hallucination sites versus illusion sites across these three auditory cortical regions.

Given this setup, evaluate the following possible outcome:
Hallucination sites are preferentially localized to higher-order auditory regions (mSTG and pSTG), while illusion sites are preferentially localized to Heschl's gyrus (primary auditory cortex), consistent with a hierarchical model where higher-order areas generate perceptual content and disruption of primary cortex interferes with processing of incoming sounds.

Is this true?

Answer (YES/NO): NO